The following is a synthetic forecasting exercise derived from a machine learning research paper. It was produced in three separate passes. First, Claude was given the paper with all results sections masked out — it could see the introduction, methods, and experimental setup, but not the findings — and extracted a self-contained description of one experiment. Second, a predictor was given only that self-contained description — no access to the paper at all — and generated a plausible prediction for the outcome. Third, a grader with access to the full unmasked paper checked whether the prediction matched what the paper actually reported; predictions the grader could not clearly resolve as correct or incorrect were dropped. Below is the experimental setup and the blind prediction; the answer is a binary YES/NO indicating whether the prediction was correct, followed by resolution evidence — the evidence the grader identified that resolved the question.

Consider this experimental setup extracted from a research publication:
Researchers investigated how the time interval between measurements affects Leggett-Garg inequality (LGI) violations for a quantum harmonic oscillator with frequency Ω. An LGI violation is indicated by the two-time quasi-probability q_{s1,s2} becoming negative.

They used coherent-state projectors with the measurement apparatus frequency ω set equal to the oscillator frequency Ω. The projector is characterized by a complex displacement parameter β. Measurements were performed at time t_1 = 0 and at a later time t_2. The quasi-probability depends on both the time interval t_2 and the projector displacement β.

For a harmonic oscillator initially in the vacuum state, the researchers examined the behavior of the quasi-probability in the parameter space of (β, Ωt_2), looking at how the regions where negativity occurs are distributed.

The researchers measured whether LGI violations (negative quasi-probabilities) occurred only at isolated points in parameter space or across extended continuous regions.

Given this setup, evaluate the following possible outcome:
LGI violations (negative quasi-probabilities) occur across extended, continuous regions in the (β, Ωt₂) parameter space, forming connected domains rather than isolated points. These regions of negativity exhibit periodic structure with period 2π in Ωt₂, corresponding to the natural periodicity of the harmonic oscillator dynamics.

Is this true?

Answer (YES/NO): YES